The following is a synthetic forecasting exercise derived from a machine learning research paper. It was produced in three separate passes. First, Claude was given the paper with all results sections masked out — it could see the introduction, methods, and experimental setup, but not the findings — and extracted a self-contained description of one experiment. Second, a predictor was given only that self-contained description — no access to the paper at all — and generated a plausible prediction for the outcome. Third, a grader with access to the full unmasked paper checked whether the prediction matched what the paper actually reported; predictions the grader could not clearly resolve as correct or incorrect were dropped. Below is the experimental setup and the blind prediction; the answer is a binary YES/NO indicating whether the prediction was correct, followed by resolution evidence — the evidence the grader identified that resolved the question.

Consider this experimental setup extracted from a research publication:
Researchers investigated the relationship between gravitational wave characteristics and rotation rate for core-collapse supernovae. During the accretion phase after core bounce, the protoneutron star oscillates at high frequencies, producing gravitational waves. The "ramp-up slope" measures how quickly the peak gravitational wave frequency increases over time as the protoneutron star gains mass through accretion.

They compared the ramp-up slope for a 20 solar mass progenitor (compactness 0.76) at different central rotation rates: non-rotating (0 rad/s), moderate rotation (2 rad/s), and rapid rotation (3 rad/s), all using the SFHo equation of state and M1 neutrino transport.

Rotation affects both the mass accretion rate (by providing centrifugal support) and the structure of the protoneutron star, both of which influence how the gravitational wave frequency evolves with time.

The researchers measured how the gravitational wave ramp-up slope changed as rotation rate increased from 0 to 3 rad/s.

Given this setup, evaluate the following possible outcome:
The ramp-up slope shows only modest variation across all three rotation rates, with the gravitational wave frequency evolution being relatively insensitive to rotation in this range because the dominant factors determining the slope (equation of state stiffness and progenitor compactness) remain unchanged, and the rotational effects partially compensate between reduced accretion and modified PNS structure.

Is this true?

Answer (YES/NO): NO